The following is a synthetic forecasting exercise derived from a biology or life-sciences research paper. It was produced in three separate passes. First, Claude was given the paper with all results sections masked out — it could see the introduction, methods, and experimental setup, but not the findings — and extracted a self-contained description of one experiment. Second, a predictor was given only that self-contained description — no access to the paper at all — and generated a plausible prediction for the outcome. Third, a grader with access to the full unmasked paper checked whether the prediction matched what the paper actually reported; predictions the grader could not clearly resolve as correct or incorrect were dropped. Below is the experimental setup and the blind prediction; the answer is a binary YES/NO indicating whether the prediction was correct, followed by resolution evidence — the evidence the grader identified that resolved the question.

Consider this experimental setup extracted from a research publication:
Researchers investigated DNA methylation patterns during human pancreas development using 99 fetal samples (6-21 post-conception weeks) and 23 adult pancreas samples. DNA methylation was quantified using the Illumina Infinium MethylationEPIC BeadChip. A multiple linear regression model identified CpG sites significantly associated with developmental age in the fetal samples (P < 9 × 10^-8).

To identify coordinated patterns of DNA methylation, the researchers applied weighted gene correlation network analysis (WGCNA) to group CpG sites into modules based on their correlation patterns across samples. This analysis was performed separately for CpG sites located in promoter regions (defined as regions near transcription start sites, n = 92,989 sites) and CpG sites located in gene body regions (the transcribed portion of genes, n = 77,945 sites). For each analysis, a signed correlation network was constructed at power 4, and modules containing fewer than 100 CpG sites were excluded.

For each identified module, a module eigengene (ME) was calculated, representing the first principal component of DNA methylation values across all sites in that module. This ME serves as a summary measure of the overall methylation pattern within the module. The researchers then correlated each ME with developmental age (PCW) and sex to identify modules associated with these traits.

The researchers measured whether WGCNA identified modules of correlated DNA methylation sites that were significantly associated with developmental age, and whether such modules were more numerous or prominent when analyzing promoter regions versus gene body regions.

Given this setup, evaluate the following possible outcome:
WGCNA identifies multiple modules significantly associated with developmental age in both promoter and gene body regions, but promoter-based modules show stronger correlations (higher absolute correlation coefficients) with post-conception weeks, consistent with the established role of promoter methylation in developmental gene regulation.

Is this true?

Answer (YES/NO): NO